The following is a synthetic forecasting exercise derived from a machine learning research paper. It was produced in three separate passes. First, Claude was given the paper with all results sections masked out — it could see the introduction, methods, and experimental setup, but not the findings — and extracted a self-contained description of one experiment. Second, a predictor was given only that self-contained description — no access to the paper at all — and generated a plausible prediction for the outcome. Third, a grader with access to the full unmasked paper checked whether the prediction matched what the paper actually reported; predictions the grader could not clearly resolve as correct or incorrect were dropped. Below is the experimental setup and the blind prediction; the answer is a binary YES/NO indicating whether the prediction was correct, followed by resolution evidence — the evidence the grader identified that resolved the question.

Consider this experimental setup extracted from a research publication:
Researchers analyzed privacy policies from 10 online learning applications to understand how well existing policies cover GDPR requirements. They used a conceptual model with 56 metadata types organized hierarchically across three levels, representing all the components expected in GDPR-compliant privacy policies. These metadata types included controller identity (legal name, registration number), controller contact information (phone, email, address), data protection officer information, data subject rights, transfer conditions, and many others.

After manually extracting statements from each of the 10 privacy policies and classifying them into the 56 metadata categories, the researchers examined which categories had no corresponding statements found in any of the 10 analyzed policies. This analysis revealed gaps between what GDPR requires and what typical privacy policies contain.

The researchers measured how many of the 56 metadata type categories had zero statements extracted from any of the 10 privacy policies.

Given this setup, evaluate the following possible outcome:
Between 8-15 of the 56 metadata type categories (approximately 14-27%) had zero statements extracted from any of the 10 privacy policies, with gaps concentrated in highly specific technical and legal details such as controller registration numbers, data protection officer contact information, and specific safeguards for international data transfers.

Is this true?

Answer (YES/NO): YES